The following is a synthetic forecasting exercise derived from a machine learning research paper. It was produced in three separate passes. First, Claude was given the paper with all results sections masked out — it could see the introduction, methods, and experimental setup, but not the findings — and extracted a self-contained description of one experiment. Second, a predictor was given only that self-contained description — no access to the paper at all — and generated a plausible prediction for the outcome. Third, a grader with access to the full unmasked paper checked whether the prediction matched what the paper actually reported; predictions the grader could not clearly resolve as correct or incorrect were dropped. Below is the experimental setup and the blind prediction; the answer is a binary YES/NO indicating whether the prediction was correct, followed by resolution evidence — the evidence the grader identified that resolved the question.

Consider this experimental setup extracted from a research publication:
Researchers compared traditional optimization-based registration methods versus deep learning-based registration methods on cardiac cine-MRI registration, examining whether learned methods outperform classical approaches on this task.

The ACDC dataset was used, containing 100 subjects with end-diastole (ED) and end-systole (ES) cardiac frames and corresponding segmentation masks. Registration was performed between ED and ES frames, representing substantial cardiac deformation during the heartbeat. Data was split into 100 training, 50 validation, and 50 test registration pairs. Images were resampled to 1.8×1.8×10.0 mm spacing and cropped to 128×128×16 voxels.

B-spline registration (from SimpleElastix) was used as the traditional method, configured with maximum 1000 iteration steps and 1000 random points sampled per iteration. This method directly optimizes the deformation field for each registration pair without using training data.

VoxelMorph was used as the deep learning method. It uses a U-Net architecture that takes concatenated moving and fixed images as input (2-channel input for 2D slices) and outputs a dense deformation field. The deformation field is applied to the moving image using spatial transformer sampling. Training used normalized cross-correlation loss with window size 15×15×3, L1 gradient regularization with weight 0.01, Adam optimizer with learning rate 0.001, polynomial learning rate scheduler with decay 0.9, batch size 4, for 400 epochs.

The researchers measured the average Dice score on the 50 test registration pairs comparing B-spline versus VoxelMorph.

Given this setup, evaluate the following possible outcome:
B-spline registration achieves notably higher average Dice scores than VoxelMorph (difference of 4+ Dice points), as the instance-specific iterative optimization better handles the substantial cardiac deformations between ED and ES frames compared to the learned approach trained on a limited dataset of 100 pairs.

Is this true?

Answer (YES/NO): NO